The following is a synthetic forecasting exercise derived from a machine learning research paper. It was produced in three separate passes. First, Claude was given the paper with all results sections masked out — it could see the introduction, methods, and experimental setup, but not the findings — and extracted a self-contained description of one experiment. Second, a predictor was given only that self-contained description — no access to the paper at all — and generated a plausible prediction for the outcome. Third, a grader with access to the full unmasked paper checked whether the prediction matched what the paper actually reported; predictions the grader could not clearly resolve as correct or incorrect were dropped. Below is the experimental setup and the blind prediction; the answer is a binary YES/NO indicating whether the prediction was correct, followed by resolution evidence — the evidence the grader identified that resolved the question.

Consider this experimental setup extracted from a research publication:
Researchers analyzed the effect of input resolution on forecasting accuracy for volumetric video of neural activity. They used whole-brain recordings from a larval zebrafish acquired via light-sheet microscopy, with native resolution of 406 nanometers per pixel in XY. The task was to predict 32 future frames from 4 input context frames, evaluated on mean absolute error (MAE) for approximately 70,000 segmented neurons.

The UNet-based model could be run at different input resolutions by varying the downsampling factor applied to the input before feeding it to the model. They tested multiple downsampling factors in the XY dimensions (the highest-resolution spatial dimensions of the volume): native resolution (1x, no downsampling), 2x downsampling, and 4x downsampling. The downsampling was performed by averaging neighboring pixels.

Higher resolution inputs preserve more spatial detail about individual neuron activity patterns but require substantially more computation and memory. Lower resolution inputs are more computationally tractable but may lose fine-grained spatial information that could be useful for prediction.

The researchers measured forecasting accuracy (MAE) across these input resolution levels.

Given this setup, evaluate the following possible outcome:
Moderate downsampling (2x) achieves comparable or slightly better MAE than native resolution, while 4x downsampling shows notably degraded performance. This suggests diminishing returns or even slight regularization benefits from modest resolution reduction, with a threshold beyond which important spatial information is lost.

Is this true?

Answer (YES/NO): NO